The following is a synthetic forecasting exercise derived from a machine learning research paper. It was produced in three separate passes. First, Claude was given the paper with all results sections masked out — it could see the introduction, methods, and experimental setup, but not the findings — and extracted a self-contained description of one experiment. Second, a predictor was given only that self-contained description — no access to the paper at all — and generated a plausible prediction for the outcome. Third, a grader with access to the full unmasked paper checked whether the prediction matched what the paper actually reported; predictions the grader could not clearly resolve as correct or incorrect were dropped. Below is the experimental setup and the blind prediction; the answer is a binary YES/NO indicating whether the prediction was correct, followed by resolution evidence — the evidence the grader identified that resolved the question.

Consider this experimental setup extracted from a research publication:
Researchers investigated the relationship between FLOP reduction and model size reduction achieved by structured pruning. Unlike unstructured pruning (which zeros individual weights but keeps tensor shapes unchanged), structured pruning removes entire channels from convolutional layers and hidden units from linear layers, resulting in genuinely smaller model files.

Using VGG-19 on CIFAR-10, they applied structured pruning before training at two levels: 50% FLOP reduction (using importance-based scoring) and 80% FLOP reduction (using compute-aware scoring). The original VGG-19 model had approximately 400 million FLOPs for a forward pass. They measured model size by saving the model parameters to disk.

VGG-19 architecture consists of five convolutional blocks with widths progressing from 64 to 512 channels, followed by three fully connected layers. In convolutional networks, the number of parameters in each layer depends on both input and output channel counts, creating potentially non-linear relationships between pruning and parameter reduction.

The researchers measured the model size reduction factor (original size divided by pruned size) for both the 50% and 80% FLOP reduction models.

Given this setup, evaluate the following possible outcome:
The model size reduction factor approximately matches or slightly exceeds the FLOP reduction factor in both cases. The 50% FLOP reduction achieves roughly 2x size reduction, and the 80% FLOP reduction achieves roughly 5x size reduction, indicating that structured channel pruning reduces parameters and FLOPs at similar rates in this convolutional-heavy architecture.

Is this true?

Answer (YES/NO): NO